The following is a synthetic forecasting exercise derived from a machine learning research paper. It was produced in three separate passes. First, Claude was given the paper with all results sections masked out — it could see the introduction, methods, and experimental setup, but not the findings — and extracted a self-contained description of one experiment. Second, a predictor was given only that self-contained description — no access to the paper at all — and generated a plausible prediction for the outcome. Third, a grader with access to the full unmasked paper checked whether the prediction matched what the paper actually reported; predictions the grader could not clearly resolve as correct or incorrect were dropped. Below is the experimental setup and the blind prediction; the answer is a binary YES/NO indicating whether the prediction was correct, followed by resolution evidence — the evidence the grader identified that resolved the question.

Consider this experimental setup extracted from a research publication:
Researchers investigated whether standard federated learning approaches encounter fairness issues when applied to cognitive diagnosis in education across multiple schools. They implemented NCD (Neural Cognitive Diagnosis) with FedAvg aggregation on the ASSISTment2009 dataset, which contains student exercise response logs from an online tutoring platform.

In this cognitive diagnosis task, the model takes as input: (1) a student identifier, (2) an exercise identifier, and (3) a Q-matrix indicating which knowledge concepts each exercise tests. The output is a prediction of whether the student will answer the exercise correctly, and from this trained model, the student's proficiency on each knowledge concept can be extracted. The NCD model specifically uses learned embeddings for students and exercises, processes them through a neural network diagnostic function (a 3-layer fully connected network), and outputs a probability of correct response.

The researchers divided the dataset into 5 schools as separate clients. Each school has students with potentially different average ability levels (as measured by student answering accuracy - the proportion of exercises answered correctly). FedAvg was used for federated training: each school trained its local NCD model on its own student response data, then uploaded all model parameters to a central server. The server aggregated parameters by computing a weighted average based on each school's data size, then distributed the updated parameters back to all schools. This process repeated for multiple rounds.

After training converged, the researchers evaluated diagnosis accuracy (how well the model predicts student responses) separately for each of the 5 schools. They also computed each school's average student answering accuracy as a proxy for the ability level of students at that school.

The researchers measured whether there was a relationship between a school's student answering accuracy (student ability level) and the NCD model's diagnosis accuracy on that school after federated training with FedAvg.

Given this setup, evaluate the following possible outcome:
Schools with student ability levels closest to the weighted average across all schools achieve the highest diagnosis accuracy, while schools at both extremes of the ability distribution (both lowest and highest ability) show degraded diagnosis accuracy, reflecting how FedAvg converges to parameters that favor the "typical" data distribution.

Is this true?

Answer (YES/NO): NO